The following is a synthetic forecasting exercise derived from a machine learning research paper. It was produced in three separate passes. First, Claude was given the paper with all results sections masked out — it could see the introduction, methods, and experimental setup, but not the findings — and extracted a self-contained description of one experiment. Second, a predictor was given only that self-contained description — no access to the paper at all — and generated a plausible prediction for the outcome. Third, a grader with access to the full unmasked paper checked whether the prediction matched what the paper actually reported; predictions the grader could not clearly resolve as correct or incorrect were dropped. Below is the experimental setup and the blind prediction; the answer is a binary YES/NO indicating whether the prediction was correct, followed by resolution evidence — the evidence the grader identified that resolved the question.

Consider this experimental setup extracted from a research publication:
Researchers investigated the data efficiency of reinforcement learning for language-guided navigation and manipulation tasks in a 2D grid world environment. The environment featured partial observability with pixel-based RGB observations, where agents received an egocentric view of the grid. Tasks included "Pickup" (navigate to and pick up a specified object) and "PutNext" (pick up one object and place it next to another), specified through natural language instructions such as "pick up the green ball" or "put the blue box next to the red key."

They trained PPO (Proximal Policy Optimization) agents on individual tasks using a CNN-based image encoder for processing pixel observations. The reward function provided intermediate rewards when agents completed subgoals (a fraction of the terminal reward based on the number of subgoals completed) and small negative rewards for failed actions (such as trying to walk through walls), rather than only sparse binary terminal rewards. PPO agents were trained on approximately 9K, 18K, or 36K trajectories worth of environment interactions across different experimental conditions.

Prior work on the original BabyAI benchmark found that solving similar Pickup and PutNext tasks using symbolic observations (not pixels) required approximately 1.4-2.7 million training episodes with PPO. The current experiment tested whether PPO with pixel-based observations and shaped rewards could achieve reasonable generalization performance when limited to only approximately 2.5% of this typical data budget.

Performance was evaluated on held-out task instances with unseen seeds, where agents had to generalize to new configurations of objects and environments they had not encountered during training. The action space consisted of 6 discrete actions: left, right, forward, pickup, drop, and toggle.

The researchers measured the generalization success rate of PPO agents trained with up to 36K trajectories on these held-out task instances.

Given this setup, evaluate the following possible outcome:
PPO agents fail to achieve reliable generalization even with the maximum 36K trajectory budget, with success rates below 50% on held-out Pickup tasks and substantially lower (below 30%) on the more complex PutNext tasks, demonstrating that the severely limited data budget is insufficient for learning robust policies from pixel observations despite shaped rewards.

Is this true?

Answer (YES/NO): NO